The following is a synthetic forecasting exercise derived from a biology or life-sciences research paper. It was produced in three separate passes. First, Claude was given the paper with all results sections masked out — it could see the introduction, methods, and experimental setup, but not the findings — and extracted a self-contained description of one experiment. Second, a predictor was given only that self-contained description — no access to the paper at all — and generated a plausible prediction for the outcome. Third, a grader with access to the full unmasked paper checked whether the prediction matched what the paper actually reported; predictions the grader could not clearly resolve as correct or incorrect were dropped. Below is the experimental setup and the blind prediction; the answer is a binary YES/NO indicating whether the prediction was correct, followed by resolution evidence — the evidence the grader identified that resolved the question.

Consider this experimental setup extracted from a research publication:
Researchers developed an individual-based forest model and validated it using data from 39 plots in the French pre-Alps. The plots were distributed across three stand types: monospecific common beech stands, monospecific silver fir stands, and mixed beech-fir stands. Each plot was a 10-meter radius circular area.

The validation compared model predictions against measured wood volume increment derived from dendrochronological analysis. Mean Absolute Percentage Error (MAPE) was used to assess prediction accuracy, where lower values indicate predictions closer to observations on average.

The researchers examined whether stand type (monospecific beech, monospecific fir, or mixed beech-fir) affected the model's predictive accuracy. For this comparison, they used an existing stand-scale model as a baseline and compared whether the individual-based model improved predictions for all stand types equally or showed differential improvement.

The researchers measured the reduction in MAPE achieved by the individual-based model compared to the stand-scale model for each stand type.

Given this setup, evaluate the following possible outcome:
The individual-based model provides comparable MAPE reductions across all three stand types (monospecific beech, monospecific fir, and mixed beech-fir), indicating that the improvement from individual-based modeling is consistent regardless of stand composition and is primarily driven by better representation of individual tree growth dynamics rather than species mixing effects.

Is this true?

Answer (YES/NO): NO